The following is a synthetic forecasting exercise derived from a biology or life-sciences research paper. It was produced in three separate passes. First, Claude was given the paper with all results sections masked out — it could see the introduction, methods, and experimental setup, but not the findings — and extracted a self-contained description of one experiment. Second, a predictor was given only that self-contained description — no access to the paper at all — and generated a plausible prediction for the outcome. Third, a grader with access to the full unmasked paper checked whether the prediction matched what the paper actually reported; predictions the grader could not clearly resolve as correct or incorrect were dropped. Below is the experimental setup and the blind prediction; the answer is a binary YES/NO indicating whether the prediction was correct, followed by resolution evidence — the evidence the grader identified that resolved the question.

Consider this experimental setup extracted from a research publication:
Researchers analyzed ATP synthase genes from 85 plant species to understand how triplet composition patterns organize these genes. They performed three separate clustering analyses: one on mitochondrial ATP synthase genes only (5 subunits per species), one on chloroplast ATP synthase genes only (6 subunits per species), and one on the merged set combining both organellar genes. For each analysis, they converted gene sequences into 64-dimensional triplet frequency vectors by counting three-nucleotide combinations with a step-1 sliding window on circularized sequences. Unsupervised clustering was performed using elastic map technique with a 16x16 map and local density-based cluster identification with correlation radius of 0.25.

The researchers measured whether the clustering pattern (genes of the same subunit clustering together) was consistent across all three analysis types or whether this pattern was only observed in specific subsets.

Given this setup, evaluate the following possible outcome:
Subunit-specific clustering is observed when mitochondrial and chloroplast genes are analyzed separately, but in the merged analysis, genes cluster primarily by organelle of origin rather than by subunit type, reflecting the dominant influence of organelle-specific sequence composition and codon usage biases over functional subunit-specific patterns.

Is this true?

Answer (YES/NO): NO